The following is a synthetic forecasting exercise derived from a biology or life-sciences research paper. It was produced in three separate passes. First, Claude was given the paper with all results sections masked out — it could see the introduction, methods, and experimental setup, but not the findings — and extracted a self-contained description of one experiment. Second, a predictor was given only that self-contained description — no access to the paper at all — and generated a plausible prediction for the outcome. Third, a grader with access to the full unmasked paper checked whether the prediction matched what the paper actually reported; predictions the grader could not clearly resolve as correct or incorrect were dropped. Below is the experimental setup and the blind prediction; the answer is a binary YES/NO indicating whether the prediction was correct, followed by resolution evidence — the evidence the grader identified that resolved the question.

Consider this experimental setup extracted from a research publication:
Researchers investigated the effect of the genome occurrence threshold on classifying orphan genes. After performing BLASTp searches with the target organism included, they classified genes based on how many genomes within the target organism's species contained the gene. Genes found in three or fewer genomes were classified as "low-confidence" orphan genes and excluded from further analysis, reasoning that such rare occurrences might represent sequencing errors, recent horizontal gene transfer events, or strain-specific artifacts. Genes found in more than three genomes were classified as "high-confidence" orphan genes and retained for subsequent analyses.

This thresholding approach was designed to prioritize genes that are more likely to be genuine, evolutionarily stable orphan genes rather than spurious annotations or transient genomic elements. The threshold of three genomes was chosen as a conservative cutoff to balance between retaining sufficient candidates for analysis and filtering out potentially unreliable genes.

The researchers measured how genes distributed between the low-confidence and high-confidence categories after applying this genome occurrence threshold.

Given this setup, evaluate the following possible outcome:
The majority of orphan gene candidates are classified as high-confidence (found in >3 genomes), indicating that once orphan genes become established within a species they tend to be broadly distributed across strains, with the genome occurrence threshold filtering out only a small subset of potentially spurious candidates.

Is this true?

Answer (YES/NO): NO